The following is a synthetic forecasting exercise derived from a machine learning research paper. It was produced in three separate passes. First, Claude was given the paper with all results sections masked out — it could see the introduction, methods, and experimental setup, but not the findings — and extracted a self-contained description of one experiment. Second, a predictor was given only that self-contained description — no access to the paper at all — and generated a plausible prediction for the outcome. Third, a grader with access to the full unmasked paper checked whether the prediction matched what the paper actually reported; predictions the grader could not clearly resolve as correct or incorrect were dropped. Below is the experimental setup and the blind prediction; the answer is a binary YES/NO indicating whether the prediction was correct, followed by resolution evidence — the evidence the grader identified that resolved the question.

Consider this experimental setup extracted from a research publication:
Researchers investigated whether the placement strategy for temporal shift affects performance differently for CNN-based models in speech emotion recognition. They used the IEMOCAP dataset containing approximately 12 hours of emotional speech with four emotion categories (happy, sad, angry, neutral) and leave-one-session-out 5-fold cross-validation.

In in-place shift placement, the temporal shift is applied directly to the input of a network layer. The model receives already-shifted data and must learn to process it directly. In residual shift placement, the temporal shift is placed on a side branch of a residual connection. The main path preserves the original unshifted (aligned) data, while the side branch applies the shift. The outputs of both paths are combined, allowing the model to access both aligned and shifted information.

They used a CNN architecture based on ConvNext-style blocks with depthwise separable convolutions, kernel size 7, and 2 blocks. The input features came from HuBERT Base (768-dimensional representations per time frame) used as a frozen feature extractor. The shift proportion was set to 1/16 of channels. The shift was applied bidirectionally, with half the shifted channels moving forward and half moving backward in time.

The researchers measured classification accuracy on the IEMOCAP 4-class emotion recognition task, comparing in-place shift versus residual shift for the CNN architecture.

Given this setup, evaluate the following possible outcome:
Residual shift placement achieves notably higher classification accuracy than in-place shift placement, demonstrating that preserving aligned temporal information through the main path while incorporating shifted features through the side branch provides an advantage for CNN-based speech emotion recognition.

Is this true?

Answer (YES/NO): YES